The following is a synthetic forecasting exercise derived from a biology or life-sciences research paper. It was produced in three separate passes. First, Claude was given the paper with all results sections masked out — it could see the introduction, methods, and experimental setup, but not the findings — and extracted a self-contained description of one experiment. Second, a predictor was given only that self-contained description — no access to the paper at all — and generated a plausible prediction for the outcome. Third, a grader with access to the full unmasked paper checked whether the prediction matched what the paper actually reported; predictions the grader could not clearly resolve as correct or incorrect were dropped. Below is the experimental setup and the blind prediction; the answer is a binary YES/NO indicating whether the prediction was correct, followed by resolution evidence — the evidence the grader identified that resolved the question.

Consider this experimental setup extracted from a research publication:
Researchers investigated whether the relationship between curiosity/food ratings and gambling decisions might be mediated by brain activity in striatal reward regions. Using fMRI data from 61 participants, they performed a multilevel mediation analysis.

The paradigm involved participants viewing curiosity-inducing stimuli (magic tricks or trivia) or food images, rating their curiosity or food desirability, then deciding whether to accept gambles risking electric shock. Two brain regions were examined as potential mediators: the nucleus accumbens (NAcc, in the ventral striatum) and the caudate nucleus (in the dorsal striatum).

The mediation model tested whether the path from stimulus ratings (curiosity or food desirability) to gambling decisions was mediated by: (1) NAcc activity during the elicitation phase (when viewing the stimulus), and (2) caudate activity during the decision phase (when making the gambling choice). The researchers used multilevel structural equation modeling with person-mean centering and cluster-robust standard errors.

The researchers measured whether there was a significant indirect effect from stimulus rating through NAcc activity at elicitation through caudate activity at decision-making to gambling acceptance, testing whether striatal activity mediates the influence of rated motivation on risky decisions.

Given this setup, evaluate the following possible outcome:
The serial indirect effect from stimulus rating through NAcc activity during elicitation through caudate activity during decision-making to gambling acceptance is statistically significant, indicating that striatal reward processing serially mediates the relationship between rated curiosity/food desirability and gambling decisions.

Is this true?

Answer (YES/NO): YES